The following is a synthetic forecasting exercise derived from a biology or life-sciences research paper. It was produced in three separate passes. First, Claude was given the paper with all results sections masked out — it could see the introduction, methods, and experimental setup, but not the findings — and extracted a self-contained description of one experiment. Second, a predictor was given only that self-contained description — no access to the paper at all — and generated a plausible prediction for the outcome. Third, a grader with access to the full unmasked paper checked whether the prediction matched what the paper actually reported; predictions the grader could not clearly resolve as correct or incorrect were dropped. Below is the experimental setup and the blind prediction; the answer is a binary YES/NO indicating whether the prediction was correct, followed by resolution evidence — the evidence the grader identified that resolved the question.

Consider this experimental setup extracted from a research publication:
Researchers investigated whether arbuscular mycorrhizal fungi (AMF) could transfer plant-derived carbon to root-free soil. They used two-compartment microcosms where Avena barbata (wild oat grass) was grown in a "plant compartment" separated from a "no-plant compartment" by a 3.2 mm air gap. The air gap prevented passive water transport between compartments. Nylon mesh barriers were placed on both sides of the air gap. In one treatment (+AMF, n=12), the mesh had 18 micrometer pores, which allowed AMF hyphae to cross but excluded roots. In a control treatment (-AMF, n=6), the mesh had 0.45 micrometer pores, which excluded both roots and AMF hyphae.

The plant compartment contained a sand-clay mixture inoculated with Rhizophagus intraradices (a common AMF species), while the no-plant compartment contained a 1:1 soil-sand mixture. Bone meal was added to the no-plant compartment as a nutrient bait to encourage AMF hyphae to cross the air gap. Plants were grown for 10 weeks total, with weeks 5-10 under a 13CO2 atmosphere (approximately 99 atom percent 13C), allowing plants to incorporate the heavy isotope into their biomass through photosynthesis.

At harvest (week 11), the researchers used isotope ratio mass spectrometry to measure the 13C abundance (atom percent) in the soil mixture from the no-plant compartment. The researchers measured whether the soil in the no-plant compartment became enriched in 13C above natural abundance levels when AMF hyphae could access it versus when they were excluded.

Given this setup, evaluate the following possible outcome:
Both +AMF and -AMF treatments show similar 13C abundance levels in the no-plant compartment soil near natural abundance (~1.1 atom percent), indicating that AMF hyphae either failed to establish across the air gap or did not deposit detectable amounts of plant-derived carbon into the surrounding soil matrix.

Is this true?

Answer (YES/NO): NO